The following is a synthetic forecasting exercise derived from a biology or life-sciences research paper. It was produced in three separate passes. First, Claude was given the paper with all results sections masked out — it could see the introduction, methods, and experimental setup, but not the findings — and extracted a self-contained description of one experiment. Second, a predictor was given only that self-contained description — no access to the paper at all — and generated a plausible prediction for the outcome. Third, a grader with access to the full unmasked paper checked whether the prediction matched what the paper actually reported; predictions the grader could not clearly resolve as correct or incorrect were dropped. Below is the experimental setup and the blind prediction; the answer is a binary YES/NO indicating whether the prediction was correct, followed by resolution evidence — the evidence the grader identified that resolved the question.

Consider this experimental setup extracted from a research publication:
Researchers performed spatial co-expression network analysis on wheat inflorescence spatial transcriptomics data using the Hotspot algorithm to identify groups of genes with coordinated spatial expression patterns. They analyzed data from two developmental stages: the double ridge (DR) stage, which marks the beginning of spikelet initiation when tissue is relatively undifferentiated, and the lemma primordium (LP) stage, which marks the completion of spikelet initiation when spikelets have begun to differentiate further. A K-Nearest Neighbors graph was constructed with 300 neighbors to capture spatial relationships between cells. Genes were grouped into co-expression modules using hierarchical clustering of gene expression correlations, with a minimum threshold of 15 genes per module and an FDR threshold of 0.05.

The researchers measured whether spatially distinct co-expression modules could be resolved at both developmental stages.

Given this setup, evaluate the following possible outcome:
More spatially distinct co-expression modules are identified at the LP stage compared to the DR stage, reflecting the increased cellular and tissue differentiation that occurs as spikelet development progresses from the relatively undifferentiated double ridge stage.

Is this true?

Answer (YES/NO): YES